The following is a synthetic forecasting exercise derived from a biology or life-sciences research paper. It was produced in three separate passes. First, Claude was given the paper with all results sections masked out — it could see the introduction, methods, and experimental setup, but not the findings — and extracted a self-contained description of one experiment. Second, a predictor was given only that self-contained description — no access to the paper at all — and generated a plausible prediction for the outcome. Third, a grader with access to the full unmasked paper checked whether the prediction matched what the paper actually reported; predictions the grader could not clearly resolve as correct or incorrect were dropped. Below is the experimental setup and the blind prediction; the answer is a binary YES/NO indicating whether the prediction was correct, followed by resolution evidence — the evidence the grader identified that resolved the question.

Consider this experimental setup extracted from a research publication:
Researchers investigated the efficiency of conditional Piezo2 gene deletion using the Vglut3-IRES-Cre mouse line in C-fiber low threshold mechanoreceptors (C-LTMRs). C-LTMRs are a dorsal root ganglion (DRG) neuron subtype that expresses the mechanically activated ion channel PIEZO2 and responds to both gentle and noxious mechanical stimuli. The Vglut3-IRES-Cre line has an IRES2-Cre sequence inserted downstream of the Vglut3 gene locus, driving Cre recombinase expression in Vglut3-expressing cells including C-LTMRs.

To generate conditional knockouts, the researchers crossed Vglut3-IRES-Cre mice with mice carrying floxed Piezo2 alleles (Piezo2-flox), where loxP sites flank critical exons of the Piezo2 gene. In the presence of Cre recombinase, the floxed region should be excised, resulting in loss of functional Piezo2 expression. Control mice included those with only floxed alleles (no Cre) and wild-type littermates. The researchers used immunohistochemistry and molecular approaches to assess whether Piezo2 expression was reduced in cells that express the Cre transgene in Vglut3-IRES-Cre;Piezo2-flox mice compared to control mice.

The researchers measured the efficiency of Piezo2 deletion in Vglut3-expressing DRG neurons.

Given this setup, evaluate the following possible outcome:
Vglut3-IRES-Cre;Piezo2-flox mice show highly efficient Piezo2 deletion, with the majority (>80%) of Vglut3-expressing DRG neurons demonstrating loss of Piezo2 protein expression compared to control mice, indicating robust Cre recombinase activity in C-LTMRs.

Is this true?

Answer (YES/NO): NO